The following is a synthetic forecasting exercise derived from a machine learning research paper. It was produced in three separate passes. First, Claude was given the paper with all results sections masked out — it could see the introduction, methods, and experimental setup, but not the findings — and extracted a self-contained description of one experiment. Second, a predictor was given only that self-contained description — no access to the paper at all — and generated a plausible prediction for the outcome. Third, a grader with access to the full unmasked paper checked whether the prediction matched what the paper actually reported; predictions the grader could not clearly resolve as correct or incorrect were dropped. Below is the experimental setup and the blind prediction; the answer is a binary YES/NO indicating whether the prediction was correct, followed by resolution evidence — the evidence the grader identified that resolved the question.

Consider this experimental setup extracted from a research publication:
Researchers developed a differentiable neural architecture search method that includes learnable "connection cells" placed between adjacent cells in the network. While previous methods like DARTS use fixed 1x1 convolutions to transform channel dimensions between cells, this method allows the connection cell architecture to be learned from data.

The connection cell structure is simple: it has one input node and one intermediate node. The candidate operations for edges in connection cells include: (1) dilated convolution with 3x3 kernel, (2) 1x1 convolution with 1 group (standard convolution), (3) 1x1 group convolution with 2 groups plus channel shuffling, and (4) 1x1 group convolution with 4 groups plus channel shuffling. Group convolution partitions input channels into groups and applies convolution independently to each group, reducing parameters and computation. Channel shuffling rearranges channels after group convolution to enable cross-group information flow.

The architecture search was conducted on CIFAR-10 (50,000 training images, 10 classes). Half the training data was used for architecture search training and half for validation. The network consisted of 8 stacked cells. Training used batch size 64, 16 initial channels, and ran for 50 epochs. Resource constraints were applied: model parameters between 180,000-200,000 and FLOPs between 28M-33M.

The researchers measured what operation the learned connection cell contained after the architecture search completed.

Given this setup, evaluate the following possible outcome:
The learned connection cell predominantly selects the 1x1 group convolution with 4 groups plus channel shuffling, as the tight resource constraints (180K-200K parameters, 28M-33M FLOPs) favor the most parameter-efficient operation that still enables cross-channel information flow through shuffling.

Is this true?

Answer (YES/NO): NO